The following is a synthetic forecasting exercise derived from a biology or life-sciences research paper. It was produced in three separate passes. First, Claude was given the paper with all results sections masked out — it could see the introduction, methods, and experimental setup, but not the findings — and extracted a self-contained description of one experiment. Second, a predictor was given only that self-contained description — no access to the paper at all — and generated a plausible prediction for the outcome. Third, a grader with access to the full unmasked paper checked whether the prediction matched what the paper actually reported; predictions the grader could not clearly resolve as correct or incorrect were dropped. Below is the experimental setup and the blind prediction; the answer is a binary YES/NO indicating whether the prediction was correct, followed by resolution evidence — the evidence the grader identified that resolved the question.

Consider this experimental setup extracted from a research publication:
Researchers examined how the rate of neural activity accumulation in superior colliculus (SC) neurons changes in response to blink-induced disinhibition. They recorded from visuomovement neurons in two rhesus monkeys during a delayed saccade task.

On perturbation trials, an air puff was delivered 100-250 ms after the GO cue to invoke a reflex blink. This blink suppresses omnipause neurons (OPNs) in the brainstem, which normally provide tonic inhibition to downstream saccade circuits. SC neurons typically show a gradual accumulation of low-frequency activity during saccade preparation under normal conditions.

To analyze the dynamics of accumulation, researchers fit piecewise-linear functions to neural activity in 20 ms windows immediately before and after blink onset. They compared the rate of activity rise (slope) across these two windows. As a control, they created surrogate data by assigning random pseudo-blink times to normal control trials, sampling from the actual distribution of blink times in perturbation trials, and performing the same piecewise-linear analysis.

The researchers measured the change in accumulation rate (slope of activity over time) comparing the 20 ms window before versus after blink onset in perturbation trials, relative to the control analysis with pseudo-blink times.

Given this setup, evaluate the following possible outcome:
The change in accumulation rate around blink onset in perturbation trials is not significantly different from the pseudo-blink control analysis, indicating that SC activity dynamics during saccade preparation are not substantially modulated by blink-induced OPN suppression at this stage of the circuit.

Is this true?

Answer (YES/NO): NO